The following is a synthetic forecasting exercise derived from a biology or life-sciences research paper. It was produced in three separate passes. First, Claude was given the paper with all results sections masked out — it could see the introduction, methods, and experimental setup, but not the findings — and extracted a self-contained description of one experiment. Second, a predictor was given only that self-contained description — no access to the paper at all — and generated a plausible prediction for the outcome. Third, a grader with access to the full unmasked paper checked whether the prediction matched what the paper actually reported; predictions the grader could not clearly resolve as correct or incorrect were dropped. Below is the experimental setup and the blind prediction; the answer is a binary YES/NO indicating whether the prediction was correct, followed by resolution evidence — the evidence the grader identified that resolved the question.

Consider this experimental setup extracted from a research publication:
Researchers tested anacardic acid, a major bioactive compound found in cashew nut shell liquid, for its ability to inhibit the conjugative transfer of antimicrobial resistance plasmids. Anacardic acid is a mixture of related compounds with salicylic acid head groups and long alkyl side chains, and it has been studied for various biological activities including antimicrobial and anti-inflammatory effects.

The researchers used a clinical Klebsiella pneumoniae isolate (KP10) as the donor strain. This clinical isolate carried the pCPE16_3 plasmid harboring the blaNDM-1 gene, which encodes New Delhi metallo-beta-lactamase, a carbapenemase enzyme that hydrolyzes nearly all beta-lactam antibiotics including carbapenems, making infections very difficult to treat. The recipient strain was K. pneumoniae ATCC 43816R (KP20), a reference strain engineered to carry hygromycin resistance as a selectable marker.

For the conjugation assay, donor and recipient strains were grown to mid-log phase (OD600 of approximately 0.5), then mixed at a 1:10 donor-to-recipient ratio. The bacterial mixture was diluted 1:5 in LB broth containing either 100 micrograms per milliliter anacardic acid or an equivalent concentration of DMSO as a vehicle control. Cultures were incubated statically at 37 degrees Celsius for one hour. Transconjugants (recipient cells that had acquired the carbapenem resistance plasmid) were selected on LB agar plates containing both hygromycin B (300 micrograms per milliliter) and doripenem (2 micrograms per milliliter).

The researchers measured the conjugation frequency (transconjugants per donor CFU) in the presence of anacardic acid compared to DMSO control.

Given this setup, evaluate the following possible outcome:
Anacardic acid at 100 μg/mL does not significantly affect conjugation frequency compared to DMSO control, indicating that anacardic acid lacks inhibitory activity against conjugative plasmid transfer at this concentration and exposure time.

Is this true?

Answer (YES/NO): YES